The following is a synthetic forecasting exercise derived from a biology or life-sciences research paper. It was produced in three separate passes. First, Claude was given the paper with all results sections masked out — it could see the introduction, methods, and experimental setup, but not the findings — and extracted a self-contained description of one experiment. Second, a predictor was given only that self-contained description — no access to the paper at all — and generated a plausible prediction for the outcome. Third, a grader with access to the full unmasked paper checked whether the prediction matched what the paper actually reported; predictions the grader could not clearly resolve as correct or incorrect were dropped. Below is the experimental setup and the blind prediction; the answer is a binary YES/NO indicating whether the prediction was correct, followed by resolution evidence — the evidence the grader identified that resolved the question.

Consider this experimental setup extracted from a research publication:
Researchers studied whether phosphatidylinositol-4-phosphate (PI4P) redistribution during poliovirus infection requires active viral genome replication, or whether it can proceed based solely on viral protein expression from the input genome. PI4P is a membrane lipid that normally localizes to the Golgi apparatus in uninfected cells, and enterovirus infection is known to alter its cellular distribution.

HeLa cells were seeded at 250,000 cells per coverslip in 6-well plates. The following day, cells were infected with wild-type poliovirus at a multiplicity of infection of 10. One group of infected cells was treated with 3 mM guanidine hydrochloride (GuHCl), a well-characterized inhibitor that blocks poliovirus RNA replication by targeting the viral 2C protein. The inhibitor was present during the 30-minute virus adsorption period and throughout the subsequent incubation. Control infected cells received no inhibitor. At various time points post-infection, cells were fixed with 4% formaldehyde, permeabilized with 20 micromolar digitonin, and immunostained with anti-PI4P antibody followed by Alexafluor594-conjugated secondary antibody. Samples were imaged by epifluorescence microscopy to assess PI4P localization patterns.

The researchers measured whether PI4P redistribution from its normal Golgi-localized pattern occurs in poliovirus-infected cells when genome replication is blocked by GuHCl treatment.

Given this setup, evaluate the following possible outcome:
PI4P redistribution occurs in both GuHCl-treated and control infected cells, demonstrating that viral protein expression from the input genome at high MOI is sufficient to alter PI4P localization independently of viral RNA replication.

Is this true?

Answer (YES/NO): YES